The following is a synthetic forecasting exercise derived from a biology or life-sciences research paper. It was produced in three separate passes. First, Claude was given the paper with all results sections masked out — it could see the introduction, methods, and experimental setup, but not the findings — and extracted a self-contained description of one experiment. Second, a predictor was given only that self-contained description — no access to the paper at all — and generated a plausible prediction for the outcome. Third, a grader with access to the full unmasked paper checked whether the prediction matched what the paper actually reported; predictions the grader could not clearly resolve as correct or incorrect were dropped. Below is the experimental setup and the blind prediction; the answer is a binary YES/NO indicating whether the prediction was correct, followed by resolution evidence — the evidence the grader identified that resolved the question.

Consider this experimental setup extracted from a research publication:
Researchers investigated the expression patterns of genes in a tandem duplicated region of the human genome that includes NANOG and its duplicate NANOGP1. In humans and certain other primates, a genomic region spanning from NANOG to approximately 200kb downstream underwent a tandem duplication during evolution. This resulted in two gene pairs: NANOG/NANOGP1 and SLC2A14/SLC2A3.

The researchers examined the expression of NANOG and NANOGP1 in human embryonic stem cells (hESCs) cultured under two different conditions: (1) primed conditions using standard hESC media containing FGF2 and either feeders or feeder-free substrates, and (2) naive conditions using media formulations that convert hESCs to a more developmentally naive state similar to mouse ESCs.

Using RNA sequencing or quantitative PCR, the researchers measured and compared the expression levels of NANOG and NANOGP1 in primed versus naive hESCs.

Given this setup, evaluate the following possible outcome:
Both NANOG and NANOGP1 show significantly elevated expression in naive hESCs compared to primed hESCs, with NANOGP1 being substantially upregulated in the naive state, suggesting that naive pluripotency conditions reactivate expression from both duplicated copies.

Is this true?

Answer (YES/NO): NO